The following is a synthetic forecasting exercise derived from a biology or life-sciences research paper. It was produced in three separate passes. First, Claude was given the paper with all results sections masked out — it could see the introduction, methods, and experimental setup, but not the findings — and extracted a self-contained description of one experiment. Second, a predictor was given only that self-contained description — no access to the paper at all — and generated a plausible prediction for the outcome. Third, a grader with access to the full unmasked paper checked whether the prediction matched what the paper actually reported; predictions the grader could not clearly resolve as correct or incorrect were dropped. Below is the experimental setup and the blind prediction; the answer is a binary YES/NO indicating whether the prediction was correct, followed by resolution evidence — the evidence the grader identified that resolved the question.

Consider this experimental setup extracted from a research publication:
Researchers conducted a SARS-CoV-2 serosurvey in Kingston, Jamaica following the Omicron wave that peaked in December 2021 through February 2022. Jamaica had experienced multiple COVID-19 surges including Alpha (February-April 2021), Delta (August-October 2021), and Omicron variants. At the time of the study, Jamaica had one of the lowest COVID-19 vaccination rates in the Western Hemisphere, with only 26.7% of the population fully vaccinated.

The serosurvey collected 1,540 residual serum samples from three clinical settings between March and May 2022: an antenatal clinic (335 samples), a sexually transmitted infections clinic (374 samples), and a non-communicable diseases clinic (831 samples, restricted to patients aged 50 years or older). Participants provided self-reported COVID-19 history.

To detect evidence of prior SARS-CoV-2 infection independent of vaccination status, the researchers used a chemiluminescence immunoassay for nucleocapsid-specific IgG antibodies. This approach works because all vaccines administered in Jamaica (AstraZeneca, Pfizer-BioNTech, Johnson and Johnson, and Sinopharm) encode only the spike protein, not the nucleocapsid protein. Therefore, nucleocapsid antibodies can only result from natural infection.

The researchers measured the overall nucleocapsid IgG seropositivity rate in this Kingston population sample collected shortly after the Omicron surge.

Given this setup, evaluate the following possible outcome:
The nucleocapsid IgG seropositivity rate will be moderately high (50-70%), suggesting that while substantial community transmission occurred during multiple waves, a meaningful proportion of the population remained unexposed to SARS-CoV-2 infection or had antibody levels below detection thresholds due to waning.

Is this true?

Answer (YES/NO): YES